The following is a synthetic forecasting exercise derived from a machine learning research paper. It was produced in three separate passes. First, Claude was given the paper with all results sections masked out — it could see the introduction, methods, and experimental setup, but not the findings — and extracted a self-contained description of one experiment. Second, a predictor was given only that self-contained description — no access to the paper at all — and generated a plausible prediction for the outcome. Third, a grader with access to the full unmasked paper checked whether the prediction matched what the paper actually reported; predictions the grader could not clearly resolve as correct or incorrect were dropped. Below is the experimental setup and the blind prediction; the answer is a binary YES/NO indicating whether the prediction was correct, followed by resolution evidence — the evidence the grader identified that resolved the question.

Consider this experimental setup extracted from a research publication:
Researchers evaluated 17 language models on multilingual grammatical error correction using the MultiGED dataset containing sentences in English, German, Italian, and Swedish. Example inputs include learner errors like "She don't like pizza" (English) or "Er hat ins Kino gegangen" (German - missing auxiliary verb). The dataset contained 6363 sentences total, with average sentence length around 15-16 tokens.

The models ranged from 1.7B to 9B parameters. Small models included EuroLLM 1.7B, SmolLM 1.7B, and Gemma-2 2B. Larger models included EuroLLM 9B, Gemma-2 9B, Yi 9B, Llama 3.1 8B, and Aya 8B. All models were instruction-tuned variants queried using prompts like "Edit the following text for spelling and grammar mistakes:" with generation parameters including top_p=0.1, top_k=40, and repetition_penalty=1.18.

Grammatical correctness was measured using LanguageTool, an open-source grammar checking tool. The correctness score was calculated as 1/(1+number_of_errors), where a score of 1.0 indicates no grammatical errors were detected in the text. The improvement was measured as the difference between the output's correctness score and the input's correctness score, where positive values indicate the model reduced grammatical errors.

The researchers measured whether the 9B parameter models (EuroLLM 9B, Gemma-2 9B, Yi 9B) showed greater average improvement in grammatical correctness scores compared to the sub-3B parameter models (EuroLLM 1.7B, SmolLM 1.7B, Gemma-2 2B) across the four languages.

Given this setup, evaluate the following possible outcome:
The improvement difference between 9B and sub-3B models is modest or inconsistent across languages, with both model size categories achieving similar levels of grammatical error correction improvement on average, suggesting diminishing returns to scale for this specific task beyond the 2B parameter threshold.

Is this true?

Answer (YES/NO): NO